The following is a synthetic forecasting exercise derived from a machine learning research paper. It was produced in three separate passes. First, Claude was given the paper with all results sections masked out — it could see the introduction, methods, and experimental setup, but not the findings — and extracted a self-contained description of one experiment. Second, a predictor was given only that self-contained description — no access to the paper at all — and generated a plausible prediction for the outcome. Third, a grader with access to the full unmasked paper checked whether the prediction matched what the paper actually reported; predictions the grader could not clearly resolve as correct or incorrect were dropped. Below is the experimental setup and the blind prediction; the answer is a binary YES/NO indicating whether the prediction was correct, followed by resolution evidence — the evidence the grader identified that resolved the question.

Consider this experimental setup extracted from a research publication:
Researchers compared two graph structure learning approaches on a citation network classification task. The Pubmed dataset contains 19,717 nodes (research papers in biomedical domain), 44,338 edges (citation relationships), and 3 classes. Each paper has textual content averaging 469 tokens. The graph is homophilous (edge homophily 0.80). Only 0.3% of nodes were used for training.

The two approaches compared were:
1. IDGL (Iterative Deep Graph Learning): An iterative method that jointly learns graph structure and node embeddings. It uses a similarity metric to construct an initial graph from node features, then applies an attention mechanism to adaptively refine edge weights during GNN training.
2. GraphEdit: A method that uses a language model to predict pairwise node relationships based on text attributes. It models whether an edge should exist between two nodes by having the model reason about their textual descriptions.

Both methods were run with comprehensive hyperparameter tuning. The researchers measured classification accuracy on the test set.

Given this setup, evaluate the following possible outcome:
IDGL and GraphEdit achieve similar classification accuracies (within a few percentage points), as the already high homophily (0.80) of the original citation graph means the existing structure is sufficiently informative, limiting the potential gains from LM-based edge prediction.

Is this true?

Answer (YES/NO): YES